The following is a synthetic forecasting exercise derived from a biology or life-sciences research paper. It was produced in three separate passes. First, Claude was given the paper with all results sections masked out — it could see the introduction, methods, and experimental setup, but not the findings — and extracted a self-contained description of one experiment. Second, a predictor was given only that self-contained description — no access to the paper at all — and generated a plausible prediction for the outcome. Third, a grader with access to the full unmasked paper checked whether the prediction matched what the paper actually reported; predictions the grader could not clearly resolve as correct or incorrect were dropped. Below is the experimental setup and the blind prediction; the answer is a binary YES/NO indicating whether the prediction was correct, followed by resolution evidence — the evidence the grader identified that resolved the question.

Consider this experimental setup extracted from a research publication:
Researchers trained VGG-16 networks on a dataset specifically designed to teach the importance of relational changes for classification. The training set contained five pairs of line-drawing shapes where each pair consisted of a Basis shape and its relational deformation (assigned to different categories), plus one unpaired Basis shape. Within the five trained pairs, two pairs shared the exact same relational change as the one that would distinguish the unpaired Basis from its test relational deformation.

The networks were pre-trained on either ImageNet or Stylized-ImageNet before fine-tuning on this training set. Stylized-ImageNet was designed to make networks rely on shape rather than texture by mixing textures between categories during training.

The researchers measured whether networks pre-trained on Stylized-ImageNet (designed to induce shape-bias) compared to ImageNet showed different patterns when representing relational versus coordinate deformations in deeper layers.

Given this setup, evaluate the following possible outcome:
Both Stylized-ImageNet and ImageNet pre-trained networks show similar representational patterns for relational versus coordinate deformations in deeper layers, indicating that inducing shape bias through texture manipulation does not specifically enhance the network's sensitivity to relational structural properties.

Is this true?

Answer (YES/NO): YES